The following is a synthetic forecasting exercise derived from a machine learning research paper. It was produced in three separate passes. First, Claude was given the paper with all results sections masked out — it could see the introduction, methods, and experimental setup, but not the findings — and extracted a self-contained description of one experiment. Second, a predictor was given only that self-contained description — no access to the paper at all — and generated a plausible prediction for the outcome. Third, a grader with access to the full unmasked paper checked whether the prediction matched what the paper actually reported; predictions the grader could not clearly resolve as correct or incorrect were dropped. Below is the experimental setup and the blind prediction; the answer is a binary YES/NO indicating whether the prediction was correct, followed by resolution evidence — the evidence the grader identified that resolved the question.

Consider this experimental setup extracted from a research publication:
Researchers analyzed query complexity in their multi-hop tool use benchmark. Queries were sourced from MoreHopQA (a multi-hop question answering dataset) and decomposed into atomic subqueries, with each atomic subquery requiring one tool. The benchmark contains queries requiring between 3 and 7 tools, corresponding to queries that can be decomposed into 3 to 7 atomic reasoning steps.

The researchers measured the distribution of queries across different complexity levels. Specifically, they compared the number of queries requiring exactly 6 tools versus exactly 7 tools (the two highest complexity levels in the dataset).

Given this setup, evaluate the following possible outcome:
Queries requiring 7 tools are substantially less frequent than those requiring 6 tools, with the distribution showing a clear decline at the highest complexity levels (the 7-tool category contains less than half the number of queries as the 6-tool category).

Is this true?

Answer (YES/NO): NO